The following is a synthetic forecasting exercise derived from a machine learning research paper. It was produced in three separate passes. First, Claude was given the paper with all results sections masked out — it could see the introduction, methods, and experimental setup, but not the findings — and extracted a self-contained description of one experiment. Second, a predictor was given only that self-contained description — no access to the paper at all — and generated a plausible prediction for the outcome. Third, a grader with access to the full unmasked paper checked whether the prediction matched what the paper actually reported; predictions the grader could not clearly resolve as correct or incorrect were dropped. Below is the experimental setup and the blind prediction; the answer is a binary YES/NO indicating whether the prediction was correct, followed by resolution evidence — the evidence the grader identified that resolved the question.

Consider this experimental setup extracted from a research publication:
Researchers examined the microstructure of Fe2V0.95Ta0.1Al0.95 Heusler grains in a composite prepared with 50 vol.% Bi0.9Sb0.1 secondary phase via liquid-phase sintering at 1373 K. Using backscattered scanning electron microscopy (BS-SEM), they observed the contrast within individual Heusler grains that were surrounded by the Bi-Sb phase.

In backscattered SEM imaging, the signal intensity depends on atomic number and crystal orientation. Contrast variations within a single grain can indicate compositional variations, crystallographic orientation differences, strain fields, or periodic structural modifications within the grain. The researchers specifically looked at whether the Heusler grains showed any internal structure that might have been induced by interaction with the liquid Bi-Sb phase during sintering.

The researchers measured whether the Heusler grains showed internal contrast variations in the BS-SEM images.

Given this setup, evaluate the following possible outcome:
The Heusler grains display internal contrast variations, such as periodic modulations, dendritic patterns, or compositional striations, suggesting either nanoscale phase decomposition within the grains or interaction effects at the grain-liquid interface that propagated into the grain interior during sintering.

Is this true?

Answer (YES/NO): YES